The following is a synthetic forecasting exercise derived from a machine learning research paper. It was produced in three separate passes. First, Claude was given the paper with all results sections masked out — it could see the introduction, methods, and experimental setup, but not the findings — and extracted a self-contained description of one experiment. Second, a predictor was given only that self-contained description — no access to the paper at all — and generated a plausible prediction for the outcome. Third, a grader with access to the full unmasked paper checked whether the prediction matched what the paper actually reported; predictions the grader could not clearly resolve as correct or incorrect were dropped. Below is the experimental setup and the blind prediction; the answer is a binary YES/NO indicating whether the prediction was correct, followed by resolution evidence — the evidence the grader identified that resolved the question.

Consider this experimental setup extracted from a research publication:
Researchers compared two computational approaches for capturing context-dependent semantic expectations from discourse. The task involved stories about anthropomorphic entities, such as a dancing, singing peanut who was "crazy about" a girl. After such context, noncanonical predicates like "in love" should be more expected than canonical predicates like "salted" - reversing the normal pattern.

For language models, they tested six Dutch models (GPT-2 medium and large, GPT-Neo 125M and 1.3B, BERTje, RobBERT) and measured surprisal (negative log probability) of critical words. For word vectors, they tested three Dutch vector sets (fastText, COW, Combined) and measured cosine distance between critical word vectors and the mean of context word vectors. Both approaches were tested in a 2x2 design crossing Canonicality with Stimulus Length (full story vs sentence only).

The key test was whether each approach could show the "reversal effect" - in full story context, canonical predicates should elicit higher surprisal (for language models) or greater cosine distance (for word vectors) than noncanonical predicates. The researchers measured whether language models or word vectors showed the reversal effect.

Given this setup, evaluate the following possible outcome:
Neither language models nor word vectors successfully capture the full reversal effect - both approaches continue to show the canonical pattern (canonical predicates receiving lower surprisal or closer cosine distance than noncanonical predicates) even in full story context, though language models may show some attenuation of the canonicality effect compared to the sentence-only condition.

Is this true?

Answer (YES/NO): NO